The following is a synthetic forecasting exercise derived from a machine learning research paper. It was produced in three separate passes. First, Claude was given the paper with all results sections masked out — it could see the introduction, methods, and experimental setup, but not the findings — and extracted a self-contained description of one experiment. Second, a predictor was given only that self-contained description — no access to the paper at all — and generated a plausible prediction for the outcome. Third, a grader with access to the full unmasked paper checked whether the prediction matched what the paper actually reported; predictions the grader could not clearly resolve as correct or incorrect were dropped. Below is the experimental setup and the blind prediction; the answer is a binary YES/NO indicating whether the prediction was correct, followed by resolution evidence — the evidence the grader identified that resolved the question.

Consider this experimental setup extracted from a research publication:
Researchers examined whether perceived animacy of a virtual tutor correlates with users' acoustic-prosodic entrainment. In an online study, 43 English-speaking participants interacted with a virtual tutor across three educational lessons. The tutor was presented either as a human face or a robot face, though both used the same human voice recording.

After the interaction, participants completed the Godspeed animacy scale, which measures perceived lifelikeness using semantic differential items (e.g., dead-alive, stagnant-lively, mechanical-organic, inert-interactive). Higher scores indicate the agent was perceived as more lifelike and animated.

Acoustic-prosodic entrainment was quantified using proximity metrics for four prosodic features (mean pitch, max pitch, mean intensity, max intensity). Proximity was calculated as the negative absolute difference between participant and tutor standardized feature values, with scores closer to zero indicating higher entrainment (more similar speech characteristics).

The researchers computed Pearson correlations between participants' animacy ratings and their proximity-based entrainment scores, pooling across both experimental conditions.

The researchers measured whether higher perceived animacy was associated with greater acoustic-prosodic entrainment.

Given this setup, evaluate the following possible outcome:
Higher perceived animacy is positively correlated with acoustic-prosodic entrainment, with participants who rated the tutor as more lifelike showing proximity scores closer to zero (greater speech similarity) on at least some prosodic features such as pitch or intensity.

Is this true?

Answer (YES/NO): NO